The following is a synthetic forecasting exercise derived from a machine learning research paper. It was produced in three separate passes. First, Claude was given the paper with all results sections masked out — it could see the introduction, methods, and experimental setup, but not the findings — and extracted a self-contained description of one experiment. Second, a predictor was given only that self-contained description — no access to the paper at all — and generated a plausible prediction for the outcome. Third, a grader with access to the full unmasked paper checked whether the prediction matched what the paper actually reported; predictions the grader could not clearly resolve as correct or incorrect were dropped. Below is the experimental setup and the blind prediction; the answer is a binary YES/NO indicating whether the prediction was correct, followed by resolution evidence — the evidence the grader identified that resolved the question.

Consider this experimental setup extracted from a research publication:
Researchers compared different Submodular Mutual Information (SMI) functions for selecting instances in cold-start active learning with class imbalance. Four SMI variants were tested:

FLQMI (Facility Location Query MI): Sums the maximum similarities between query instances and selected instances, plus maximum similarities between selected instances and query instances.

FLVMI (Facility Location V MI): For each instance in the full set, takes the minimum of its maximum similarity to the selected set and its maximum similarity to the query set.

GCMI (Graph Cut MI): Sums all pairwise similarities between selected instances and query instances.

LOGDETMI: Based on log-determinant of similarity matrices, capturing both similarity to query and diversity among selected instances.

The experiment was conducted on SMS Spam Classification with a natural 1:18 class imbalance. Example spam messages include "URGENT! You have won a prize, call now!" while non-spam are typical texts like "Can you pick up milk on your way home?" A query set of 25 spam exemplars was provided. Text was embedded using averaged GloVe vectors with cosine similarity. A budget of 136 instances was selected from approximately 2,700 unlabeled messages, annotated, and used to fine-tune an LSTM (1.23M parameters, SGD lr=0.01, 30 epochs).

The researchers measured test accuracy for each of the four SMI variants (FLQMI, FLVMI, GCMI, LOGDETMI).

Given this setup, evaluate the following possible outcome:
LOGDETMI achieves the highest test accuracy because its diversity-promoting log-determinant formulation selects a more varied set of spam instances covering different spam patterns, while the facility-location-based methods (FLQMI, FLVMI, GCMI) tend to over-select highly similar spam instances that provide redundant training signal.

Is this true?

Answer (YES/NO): NO